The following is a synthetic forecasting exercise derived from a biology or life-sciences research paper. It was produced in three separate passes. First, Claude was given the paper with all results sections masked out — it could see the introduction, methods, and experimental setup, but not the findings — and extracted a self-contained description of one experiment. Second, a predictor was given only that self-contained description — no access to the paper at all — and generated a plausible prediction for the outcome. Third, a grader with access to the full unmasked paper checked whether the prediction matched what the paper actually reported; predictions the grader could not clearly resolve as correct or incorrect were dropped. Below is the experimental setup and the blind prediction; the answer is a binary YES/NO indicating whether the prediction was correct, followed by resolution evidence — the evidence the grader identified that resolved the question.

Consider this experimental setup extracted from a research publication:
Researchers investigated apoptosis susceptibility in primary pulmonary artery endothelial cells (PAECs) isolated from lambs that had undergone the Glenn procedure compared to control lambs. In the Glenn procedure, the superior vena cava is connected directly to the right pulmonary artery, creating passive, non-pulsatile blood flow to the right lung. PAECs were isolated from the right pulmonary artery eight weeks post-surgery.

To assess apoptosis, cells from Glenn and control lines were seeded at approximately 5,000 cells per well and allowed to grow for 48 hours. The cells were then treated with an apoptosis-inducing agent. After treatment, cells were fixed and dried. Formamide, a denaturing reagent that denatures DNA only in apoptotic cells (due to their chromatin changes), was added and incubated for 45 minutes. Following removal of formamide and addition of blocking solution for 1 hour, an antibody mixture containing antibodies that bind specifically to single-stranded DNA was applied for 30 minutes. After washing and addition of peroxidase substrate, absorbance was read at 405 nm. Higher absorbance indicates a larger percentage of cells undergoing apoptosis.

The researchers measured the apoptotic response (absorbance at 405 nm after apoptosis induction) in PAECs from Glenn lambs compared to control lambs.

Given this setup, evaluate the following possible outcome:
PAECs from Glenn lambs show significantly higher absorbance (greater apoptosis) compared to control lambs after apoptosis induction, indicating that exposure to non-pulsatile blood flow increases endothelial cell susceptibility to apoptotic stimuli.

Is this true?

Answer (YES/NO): NO